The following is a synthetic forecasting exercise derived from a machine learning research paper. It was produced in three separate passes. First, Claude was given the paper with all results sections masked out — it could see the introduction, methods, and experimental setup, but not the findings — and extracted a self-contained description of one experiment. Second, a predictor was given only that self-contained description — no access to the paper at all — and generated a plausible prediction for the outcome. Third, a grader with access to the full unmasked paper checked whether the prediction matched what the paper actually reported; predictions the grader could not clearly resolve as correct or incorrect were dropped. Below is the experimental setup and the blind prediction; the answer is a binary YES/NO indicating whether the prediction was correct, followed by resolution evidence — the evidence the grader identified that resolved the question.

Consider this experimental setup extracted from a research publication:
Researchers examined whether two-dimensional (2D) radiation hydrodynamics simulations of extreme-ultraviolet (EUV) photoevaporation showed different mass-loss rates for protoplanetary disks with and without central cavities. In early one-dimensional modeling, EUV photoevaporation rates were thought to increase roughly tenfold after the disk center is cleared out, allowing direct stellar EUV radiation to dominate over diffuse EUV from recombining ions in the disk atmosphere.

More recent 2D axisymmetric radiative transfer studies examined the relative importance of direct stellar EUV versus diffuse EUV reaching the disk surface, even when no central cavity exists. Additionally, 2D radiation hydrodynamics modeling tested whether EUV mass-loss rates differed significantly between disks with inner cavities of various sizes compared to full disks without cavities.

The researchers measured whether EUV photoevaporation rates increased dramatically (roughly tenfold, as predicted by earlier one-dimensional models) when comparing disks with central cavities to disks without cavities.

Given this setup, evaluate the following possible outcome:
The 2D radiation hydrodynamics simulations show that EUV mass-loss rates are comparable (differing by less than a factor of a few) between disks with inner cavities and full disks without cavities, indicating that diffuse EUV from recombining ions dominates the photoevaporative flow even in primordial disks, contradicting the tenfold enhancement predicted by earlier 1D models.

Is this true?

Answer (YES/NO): NO